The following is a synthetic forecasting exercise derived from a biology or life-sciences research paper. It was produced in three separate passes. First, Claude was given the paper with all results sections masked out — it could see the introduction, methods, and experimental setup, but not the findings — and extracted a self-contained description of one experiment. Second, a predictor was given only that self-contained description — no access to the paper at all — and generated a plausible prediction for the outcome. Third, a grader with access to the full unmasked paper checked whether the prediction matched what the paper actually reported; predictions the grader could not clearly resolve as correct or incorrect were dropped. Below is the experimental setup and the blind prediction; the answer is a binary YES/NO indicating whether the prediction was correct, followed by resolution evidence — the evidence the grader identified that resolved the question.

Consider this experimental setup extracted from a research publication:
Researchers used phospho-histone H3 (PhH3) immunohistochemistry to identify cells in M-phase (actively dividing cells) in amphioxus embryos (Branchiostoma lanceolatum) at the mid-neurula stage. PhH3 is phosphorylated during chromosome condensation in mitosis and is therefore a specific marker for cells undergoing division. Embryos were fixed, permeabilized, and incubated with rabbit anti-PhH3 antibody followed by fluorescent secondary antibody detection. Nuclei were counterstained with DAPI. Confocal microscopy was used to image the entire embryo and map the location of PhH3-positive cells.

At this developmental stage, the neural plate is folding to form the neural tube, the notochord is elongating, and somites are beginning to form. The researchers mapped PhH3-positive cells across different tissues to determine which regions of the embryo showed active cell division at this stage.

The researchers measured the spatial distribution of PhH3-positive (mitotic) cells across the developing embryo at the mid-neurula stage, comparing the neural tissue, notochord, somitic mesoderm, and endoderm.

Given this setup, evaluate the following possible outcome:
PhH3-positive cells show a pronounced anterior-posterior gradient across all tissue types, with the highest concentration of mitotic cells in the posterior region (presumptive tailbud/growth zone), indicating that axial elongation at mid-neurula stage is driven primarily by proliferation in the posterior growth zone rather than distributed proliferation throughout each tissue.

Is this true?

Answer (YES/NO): NO